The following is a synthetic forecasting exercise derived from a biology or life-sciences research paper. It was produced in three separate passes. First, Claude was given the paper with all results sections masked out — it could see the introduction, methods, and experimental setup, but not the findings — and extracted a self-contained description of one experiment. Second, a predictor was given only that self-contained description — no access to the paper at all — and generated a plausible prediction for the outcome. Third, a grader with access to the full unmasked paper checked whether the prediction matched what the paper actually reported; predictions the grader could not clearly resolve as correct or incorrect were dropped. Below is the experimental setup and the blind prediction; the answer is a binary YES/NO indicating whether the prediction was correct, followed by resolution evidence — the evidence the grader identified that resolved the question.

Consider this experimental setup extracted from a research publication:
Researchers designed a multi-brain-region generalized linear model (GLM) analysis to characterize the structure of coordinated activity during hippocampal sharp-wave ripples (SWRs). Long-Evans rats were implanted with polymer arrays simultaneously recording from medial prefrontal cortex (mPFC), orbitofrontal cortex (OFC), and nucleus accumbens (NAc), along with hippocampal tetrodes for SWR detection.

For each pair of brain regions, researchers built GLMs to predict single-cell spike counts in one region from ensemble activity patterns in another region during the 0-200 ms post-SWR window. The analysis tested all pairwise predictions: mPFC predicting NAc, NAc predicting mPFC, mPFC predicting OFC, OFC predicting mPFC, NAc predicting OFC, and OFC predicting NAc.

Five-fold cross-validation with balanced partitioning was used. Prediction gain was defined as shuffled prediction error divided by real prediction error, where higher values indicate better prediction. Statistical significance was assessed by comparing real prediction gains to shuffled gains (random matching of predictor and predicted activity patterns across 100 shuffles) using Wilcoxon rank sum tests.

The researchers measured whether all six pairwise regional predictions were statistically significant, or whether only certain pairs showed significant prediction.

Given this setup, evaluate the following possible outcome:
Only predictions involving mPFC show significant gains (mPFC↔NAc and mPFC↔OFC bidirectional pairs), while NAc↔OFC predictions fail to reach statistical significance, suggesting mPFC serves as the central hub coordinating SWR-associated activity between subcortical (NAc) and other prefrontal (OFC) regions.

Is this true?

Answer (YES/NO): NO